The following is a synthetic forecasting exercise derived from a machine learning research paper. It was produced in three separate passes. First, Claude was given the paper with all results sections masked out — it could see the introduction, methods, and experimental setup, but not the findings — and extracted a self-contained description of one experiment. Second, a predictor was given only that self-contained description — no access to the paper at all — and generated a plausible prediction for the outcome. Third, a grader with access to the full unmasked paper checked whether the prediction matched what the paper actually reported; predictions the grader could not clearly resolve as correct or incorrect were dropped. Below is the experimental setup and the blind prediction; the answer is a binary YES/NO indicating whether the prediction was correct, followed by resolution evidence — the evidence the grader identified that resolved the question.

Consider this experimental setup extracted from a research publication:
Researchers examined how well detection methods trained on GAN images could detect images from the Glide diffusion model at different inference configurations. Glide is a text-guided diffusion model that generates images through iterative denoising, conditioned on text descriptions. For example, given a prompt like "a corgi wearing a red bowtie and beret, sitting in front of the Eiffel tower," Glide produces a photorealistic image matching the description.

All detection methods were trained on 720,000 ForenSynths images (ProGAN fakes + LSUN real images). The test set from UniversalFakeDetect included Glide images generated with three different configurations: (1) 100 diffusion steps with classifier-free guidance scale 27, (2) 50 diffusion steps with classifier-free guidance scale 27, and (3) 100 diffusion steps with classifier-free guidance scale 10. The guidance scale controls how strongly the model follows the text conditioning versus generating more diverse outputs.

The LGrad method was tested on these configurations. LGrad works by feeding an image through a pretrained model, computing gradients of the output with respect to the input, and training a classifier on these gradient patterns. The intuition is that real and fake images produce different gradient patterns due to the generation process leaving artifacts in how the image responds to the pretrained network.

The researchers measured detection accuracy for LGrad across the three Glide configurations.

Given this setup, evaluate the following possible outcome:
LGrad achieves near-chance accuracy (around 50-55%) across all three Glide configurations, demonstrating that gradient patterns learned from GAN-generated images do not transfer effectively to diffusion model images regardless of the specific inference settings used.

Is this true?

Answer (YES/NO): NO